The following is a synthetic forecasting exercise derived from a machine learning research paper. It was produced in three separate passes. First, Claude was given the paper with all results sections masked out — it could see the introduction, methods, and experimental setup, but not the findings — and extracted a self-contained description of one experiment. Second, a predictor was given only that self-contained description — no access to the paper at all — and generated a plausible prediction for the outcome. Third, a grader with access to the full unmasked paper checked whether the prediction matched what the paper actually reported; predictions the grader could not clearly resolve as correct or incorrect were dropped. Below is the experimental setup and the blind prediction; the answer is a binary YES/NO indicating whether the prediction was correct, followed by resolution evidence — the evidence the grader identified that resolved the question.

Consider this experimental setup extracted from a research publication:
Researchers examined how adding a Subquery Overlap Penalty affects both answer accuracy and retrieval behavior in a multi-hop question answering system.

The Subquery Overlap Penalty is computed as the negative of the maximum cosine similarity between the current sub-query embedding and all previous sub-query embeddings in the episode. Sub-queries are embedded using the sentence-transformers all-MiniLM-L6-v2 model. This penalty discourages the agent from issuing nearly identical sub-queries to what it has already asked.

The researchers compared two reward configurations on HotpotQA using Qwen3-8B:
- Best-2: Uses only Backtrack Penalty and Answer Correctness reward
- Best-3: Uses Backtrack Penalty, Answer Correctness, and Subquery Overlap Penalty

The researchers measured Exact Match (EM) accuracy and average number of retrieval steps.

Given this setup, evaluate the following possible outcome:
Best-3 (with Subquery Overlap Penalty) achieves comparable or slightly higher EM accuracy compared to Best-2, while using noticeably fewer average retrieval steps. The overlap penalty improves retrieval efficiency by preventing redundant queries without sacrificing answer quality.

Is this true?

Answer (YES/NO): YES